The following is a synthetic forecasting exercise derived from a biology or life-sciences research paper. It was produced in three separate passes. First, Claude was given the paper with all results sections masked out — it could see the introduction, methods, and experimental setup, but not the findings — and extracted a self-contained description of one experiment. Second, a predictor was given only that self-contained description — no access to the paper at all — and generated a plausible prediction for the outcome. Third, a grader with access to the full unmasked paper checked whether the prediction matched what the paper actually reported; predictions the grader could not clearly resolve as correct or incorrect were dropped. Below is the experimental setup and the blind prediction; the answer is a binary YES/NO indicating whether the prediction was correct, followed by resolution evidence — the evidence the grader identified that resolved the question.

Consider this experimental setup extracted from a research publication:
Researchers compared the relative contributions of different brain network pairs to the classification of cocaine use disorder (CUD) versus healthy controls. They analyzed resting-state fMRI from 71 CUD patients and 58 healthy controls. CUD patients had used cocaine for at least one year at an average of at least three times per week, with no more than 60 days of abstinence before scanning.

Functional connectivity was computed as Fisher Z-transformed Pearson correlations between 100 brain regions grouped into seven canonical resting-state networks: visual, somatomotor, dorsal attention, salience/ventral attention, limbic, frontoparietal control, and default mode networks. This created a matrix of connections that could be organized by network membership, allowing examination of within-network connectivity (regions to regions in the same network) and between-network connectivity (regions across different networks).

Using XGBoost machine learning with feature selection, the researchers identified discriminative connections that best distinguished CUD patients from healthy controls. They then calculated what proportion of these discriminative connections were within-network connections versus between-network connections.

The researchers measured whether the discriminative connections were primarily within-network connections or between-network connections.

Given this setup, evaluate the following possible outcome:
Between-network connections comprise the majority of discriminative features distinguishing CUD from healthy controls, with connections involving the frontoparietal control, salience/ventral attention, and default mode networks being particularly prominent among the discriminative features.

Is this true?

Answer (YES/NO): NO